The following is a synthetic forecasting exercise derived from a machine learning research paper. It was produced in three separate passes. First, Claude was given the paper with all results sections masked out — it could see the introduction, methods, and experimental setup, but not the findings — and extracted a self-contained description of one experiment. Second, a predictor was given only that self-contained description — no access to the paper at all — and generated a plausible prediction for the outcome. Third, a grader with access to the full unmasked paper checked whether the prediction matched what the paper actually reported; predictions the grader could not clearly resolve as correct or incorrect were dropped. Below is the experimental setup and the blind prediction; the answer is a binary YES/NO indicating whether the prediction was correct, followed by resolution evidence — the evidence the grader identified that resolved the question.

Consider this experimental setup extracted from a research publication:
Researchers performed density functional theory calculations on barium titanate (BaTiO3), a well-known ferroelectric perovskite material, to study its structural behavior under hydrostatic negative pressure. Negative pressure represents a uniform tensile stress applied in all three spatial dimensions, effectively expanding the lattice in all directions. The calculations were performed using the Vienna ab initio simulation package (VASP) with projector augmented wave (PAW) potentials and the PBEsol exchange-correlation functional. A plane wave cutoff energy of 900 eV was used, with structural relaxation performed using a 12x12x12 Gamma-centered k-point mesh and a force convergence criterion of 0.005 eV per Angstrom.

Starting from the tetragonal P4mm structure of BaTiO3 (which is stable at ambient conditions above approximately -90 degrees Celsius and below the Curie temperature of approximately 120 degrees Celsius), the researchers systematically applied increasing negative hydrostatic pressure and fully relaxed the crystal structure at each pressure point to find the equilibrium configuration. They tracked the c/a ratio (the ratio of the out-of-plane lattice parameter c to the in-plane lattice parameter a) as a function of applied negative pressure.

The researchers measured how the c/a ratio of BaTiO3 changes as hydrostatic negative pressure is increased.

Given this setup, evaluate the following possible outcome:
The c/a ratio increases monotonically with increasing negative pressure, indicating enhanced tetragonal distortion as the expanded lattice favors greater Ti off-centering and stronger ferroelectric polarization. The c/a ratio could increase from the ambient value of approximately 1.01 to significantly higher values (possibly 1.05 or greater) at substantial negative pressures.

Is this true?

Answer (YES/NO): NO